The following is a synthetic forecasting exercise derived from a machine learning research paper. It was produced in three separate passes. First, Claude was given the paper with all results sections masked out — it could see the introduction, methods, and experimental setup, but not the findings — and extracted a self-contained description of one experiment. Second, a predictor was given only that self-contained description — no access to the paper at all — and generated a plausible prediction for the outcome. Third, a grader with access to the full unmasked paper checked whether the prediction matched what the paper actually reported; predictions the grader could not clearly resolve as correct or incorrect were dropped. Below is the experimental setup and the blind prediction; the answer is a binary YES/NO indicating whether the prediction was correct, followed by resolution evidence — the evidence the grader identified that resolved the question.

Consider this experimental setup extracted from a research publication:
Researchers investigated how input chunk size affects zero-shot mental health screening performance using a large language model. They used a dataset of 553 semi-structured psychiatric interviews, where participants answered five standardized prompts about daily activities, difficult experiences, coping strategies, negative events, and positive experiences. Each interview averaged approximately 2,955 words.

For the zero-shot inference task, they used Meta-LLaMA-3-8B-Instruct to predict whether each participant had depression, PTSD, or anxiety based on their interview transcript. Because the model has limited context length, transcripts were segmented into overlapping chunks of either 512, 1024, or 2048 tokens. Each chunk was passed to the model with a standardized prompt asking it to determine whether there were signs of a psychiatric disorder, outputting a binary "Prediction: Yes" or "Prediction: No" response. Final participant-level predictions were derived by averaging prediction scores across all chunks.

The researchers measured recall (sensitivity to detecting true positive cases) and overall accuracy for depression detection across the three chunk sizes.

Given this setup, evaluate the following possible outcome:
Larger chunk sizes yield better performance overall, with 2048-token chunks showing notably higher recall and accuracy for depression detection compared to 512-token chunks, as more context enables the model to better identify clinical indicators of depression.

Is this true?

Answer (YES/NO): NO